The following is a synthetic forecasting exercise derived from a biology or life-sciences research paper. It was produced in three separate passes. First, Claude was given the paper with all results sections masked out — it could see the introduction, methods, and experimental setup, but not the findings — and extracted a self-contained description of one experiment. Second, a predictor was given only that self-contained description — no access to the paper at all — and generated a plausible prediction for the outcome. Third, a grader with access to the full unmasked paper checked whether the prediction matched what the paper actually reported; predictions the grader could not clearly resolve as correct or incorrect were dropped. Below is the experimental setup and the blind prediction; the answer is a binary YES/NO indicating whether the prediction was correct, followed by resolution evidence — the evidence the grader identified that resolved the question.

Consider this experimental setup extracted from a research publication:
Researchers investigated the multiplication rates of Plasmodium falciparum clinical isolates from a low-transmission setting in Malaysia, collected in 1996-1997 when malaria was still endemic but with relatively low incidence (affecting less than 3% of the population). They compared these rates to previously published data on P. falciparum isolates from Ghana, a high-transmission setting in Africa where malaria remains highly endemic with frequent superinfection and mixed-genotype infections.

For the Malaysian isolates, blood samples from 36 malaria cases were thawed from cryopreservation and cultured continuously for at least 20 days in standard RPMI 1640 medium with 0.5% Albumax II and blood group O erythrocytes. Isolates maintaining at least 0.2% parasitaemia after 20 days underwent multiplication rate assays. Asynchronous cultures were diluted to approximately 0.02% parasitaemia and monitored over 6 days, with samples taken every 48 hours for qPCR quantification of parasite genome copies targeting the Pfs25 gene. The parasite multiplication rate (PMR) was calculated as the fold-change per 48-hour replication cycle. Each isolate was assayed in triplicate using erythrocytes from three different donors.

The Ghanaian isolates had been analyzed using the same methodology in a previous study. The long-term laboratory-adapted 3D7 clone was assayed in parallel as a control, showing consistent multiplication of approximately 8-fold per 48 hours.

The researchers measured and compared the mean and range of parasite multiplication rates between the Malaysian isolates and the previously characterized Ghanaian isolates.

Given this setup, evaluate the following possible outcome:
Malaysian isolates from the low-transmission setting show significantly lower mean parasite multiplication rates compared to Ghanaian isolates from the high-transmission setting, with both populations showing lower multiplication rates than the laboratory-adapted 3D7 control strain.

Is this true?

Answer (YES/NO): NO